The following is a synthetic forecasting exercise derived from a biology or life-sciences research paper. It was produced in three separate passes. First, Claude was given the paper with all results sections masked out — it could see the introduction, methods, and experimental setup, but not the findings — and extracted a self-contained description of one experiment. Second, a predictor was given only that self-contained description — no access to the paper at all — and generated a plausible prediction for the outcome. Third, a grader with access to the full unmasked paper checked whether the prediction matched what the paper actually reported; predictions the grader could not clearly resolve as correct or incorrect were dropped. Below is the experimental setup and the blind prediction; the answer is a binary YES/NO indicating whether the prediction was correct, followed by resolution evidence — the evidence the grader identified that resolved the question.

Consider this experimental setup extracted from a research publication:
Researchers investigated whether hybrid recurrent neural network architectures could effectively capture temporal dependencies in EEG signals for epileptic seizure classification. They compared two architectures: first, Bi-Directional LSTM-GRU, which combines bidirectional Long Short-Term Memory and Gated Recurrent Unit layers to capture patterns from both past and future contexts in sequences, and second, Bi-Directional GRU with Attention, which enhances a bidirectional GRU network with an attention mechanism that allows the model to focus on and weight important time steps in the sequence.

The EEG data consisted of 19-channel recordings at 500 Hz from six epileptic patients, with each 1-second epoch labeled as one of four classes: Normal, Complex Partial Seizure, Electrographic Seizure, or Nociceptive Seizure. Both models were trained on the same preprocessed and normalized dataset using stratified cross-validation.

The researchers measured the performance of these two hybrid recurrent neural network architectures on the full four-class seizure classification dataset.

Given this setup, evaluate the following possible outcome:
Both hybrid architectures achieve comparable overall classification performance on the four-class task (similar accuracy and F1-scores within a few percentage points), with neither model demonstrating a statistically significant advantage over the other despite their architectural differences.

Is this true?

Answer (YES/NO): YES